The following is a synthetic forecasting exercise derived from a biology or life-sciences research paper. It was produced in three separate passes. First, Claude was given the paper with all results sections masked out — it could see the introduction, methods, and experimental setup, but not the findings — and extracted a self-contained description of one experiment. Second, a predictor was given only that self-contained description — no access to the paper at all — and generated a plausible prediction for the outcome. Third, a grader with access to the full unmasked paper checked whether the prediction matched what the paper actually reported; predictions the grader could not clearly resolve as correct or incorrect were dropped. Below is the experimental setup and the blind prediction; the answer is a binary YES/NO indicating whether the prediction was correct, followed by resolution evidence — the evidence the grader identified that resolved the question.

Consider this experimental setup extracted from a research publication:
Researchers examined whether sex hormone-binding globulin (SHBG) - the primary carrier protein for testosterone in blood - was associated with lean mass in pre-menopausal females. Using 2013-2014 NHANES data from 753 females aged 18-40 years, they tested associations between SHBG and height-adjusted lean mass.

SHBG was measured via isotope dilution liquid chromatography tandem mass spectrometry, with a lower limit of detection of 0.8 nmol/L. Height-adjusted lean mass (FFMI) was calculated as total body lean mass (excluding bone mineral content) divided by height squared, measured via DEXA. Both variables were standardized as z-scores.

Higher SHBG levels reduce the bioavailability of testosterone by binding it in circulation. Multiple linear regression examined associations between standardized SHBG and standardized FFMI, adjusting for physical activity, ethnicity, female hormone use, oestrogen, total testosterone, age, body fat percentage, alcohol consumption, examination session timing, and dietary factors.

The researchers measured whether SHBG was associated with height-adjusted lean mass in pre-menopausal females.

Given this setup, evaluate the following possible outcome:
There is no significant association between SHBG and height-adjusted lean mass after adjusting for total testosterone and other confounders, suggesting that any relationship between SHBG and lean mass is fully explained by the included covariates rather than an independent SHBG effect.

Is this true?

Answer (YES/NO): NO